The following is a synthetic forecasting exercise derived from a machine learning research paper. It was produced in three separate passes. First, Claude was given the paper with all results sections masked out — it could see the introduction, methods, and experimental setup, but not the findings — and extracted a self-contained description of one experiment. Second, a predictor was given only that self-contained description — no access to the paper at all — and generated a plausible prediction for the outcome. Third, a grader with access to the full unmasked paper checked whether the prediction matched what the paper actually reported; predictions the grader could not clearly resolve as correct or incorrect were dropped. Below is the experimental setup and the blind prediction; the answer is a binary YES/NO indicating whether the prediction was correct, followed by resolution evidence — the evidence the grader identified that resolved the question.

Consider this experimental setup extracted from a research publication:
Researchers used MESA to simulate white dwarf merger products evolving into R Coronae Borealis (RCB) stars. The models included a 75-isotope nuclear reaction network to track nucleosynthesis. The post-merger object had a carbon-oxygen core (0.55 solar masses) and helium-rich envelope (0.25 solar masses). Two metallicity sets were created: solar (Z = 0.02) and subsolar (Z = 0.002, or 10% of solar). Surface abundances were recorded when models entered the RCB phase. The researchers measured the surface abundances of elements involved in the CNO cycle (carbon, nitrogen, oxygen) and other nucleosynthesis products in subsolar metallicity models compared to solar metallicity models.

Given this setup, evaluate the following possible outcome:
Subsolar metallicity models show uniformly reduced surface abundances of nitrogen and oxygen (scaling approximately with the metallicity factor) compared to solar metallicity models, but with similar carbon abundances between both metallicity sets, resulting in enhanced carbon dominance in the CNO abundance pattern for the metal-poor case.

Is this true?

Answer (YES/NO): YES